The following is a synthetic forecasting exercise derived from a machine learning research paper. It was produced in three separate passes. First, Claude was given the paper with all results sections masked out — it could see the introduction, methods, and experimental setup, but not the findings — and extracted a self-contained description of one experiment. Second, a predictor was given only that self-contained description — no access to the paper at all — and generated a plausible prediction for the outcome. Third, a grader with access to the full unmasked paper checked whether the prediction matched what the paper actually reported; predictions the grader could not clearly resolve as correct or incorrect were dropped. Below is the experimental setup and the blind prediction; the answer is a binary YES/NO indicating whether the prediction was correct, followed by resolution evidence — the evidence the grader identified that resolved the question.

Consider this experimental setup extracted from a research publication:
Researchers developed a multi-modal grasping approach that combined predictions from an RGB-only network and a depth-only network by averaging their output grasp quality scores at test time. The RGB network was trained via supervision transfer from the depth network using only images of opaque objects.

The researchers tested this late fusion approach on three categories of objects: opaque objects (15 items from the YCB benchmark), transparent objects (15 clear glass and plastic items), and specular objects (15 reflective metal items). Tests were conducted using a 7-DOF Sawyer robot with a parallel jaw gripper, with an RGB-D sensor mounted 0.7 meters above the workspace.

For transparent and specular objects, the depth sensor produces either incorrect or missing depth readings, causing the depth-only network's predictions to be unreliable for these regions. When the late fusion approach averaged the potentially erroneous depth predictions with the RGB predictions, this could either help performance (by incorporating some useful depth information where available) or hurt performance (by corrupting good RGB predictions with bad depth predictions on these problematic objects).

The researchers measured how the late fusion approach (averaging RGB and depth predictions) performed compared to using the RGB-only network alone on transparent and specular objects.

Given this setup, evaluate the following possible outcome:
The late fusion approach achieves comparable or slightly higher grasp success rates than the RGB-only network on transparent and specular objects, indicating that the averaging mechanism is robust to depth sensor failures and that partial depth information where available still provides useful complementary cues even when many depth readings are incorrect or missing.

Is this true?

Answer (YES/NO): NO